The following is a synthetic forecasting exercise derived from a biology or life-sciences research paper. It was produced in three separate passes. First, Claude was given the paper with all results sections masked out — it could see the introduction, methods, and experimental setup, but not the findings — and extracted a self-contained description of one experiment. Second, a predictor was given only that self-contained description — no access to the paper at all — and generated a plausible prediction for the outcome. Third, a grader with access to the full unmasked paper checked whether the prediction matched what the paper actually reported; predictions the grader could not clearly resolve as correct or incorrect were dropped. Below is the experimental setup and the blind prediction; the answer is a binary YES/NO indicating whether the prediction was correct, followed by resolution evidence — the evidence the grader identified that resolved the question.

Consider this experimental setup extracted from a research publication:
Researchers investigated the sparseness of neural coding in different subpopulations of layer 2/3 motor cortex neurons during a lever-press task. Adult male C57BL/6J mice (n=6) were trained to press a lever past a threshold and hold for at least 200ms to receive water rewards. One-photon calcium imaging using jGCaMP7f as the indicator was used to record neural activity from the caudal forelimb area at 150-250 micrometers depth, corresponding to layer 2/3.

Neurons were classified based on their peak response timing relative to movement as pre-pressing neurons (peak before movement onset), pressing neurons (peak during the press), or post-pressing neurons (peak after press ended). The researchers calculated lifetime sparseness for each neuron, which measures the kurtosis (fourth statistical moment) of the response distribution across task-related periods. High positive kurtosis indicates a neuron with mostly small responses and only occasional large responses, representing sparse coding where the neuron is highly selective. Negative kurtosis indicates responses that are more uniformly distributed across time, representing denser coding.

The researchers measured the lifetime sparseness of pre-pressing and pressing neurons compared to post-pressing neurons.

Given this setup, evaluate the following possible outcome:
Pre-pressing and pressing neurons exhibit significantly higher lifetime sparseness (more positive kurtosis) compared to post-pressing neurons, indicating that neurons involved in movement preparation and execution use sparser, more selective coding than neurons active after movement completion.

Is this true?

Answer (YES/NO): YES